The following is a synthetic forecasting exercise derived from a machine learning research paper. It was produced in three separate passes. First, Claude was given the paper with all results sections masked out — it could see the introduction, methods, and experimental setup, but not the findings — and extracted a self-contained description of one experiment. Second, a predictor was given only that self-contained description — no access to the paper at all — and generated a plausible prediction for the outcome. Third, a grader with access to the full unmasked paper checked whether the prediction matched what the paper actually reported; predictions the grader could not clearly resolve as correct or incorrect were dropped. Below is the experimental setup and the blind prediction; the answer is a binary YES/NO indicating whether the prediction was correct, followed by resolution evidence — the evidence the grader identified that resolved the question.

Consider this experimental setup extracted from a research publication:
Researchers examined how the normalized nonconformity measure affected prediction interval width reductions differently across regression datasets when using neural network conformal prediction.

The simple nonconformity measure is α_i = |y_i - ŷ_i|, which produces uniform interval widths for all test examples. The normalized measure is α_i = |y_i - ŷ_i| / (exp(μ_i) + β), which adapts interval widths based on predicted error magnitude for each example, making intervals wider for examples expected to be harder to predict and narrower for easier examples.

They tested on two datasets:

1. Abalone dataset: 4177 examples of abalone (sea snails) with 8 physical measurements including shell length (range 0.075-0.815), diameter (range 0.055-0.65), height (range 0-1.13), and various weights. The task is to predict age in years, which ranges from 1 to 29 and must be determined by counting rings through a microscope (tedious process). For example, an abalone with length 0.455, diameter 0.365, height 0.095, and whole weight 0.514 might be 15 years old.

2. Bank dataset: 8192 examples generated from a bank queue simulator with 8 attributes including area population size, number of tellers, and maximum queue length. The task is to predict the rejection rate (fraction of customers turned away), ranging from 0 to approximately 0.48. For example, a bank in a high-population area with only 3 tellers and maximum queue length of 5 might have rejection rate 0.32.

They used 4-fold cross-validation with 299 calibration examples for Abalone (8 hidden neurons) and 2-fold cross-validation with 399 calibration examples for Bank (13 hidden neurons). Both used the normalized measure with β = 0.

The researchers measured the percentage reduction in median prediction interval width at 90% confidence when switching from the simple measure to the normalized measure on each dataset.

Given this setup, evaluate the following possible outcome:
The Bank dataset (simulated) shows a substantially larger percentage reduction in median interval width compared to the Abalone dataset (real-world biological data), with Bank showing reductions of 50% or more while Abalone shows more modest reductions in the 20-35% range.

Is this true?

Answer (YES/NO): NO